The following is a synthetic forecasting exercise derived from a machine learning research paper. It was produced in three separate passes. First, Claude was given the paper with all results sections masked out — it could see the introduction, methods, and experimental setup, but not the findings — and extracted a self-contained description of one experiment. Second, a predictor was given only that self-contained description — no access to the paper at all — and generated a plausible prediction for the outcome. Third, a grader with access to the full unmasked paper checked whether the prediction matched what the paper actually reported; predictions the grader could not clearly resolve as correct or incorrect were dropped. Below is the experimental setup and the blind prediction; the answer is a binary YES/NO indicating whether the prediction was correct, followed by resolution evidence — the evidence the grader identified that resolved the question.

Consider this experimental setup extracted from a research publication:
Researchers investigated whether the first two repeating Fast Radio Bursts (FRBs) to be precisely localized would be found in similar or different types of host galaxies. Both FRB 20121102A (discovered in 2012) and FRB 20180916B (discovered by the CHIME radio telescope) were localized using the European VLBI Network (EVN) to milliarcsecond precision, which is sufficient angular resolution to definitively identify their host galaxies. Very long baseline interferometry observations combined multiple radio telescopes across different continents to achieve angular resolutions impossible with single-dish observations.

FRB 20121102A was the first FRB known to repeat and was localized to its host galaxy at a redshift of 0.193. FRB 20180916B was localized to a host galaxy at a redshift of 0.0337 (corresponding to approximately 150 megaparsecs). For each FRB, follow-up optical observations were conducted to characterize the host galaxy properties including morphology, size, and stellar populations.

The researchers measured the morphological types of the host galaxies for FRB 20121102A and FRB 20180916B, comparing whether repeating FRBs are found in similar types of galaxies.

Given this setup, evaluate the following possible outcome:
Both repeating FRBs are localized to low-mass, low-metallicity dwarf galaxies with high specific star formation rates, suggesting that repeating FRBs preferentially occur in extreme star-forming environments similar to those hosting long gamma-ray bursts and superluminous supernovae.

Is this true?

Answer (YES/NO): NO